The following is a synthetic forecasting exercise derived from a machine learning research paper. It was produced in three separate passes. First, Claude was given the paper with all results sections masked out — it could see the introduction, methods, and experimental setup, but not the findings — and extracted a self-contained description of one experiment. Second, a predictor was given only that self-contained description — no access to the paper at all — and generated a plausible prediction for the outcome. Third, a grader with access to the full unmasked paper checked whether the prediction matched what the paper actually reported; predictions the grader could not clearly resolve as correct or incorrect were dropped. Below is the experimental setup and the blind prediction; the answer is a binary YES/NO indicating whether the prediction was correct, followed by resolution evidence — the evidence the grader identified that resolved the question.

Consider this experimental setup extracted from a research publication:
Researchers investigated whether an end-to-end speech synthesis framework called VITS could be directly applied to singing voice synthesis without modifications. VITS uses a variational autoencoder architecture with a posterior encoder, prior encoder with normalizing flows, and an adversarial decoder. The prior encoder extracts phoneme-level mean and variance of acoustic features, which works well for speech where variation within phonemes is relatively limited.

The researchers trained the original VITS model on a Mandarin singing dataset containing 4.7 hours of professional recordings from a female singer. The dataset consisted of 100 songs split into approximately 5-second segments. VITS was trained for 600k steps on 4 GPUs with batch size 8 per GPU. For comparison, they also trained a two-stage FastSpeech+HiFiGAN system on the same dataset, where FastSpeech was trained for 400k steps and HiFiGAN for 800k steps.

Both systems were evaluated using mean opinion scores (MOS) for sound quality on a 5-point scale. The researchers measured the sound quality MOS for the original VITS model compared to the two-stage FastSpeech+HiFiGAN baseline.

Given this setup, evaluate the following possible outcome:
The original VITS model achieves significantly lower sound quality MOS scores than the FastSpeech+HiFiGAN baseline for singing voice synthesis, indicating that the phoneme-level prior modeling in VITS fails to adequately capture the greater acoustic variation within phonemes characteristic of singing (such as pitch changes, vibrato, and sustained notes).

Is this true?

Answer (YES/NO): YES